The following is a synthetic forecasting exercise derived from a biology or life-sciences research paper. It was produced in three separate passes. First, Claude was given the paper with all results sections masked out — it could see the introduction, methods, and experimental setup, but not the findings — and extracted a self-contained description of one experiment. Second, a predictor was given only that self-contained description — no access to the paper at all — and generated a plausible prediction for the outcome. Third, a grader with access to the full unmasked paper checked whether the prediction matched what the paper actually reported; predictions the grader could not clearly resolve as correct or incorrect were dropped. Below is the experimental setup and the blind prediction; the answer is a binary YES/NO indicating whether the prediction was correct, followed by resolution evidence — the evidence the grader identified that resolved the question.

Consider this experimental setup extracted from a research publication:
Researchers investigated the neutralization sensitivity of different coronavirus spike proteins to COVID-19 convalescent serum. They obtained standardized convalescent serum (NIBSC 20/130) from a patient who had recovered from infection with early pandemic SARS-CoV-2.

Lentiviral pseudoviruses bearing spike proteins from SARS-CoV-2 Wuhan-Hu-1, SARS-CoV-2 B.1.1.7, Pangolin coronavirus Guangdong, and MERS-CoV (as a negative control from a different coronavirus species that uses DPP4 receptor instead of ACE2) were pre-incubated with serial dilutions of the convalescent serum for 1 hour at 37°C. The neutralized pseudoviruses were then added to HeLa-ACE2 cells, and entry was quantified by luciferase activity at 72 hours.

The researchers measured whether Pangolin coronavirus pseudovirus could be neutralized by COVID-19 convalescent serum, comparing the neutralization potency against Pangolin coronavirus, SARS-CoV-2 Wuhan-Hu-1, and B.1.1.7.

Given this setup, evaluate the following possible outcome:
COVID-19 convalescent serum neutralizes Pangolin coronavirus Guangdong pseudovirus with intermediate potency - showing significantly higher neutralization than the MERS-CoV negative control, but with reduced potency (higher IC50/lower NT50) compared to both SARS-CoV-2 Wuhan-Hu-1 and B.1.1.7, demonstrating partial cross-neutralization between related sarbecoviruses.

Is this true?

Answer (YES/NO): NO